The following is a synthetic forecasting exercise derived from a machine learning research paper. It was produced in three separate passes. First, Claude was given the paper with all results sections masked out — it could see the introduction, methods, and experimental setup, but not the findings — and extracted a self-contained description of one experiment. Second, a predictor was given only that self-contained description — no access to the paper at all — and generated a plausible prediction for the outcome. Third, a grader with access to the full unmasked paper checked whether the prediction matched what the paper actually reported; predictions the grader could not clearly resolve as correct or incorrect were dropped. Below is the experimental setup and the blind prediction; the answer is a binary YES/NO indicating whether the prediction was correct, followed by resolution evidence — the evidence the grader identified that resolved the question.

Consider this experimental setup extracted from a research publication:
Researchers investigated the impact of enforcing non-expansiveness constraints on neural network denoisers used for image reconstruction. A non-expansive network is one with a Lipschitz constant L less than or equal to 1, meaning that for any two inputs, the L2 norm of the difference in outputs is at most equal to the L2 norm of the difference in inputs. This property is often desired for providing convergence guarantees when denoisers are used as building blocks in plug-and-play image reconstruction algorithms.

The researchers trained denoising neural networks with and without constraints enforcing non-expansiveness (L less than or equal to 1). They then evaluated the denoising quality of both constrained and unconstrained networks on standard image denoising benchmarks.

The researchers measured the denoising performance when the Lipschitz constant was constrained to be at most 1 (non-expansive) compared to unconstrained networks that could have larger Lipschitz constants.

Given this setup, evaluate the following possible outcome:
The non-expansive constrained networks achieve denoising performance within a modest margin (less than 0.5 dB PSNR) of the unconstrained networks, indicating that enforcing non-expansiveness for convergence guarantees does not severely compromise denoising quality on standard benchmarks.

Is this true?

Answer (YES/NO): NO